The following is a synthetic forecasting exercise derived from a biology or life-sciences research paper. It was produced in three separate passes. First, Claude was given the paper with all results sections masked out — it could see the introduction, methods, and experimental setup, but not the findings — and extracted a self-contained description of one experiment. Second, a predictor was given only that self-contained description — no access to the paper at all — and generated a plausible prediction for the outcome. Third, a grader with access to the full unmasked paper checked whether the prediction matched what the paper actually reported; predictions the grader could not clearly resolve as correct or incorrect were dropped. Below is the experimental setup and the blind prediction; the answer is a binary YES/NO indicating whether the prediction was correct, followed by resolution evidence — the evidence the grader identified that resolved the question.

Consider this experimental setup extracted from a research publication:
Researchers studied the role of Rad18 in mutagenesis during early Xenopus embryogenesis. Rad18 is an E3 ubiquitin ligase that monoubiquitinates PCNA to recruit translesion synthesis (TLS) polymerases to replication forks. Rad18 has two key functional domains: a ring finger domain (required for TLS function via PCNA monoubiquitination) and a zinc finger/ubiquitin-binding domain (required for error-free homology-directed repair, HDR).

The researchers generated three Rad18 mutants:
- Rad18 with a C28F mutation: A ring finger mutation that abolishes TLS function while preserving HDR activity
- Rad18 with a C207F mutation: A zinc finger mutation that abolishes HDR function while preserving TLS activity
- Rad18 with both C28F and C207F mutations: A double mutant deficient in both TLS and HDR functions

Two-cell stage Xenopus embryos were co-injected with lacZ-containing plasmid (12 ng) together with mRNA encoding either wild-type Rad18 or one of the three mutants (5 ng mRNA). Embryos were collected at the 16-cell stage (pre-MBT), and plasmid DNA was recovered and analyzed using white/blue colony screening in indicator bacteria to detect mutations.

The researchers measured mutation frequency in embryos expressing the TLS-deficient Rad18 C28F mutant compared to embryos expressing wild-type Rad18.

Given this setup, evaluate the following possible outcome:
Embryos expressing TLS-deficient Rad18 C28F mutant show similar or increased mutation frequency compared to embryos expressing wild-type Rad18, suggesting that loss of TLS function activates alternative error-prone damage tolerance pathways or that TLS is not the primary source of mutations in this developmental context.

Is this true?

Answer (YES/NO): NO